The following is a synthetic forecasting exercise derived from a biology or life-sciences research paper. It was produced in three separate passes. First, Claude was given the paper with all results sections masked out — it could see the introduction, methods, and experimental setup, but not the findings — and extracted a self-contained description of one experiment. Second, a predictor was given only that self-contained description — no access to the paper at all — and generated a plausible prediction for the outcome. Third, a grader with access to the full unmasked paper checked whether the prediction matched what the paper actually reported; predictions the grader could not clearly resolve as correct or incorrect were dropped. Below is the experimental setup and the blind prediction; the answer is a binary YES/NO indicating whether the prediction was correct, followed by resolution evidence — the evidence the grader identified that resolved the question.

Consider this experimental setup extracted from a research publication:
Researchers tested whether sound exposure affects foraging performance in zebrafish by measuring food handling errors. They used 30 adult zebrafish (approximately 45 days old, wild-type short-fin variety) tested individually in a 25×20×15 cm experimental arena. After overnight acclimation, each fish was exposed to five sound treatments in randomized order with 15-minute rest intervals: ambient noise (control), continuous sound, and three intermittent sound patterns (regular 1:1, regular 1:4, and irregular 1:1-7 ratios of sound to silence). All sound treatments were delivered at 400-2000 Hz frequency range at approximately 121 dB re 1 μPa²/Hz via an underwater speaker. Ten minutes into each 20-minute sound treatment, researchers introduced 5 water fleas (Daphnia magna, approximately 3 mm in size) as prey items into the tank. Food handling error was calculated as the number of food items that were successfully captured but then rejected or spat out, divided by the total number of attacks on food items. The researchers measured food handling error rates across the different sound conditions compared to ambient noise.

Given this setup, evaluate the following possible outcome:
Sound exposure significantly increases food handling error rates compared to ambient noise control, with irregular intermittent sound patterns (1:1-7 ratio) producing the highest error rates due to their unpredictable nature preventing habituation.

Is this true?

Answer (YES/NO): NO